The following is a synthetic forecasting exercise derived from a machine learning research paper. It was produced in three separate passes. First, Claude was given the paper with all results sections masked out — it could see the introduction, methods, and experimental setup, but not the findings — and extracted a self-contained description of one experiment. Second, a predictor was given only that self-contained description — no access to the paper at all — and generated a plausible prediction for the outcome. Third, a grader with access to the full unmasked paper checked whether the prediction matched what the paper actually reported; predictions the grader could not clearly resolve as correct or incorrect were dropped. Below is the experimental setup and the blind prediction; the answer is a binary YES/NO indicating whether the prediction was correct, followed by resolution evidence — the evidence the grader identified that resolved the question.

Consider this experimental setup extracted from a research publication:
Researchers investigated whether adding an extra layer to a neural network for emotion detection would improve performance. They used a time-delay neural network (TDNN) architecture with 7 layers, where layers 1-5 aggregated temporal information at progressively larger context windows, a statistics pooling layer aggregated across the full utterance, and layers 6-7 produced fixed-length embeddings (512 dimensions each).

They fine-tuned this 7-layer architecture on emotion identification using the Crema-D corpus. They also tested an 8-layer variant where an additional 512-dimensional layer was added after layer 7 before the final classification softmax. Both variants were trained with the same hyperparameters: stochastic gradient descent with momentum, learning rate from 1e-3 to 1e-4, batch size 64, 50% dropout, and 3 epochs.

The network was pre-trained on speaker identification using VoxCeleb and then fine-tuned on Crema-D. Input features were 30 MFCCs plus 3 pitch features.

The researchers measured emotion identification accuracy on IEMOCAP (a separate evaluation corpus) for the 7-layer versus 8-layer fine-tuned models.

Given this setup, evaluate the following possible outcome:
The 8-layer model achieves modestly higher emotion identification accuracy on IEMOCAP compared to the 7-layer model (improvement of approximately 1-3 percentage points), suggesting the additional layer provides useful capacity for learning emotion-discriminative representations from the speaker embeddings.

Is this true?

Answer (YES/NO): NO